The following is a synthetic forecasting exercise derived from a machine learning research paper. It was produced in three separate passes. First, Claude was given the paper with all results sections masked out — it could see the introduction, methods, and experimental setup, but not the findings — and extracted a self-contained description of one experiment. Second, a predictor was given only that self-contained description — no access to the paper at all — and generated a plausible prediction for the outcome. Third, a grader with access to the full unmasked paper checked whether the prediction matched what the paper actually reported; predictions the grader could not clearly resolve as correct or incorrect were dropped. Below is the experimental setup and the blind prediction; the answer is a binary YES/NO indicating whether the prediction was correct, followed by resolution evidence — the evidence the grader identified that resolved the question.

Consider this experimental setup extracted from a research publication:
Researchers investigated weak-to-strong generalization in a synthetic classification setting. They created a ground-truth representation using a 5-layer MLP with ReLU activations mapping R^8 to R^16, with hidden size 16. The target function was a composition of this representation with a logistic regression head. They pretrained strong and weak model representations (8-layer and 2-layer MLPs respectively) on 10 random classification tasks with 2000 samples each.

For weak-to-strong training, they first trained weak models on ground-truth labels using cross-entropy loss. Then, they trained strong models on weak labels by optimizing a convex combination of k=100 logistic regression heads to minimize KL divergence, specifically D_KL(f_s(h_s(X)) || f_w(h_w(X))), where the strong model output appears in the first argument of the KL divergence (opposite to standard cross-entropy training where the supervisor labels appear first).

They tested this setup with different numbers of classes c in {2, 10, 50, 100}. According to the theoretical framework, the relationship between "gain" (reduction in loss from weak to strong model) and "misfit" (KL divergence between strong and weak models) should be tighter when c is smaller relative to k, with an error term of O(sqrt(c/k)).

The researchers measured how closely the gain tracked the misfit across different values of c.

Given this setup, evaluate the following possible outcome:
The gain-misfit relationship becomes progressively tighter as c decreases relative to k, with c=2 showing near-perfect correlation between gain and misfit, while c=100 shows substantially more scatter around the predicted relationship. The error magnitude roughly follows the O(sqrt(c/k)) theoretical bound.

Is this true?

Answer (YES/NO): YES